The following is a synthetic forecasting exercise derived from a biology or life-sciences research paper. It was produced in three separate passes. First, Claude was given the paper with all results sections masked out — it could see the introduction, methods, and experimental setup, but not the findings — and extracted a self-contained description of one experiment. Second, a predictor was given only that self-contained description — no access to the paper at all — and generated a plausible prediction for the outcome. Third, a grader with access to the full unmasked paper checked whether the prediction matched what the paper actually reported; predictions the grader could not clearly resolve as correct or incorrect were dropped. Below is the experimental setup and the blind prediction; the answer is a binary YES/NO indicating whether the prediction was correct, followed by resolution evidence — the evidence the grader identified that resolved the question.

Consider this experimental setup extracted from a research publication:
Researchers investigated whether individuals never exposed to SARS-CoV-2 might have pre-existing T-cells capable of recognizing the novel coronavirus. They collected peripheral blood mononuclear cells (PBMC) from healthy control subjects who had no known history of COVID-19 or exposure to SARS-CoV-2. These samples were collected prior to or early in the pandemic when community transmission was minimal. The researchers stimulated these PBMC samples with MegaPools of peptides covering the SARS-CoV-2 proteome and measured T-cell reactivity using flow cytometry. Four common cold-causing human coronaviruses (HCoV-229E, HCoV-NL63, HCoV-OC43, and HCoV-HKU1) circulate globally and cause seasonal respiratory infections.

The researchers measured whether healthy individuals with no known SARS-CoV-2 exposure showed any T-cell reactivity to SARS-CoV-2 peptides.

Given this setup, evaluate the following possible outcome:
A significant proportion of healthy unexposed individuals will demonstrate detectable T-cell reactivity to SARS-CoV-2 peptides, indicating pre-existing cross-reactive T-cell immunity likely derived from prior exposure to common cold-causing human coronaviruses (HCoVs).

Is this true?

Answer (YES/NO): NO